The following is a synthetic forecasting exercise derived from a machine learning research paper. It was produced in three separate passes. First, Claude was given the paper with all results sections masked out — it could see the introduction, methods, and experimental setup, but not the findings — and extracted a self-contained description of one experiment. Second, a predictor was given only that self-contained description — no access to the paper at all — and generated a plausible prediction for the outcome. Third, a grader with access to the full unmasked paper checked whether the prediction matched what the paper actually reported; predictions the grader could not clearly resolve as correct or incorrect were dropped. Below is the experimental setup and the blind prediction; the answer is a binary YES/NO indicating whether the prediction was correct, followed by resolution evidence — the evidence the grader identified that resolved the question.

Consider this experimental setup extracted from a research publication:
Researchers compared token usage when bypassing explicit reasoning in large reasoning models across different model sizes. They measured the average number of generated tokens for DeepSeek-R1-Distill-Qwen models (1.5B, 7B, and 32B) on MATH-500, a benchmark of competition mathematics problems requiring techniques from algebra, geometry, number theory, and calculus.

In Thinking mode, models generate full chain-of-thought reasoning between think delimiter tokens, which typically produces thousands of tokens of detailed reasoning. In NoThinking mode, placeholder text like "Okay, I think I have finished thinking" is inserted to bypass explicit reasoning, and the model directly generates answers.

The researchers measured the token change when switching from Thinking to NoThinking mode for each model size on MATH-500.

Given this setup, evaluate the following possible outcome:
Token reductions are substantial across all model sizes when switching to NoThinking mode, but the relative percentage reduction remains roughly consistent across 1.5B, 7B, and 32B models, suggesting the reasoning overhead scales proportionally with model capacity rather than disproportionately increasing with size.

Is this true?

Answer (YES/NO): NO